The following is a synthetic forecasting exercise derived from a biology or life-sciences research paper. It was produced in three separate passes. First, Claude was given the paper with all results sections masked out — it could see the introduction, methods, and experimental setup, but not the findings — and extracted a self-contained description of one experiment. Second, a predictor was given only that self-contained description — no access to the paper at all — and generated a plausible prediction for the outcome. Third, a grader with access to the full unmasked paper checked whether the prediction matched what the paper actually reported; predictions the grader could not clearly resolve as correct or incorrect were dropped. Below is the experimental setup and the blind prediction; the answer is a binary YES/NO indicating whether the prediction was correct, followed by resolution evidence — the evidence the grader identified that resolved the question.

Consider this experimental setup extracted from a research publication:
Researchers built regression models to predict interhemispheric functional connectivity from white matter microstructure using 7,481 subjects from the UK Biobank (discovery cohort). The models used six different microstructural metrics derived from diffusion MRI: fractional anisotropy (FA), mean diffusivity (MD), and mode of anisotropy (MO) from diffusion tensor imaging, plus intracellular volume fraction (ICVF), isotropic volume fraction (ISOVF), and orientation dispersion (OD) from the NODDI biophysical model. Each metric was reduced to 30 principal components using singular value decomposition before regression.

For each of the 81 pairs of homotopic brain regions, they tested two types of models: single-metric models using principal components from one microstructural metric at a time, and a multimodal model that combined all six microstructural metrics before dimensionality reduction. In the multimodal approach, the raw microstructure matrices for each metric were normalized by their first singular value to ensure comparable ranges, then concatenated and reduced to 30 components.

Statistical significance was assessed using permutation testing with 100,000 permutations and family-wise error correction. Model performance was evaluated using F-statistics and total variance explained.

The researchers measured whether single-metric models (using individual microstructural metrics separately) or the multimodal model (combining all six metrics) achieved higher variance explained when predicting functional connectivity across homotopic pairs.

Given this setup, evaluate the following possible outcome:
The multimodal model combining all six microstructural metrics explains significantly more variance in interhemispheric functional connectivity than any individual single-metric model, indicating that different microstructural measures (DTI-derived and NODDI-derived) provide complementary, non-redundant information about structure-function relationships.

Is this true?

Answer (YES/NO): YES